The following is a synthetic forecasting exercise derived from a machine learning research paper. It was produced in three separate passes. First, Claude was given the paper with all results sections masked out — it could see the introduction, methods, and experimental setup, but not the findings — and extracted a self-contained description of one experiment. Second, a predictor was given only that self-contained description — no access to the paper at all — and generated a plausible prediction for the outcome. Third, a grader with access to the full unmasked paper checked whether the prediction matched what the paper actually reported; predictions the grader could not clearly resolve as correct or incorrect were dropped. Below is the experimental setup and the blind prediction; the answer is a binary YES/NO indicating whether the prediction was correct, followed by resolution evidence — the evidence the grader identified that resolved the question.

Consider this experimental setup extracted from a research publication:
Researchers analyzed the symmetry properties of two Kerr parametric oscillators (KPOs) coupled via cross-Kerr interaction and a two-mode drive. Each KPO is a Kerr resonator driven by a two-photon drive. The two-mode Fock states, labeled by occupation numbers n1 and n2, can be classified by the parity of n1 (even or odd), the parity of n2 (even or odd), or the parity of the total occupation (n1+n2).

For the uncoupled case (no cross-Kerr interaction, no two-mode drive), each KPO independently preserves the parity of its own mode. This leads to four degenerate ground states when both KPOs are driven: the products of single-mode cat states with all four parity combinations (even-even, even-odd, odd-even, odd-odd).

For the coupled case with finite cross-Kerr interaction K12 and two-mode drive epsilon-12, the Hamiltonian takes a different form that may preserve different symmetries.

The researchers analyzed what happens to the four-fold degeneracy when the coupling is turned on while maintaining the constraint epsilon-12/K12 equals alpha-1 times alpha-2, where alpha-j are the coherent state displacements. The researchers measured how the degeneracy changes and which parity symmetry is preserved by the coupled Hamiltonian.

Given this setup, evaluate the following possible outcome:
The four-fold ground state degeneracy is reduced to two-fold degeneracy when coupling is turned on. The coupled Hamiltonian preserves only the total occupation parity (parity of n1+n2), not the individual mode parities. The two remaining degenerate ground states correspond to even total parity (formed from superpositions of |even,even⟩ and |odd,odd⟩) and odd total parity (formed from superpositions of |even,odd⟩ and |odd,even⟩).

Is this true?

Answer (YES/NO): YES